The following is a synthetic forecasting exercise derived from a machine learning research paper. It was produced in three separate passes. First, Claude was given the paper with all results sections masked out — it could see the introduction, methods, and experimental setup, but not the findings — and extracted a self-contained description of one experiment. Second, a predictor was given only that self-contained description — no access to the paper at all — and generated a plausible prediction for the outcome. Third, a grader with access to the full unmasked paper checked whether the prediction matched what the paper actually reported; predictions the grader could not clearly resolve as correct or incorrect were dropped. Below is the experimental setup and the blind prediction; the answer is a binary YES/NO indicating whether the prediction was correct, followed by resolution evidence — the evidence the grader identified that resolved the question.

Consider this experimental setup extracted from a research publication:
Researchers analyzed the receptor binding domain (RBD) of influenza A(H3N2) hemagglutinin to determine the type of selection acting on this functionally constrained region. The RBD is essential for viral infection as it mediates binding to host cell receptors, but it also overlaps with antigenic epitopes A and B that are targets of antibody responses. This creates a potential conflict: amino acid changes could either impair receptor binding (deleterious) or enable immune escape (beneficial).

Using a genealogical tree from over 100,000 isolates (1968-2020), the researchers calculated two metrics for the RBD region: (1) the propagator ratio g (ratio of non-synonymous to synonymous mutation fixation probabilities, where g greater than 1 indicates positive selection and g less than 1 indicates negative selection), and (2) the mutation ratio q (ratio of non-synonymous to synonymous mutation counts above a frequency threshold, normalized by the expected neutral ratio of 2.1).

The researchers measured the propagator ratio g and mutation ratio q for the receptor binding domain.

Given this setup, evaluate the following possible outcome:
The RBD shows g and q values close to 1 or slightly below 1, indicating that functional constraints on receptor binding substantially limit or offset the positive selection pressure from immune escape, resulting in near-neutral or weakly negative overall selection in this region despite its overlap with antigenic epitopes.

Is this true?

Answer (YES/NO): NO